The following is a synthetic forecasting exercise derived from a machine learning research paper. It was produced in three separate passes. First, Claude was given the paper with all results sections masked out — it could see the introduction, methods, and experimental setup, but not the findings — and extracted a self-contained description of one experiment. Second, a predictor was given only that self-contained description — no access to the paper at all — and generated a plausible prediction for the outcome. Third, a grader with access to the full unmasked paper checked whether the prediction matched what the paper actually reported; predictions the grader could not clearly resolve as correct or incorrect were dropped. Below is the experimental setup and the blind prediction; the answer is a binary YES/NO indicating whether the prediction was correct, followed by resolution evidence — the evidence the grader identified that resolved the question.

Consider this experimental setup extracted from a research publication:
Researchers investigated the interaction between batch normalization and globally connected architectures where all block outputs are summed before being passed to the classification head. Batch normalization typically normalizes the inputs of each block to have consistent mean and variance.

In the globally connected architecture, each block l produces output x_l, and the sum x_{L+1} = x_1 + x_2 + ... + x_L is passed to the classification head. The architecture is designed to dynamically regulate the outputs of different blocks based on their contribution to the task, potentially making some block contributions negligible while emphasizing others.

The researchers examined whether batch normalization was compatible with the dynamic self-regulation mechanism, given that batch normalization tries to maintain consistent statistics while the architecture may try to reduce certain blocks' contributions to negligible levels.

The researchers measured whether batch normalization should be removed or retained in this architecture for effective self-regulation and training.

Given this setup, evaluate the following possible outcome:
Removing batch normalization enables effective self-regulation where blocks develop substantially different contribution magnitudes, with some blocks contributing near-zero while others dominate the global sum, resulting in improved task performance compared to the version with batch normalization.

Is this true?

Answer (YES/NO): YES